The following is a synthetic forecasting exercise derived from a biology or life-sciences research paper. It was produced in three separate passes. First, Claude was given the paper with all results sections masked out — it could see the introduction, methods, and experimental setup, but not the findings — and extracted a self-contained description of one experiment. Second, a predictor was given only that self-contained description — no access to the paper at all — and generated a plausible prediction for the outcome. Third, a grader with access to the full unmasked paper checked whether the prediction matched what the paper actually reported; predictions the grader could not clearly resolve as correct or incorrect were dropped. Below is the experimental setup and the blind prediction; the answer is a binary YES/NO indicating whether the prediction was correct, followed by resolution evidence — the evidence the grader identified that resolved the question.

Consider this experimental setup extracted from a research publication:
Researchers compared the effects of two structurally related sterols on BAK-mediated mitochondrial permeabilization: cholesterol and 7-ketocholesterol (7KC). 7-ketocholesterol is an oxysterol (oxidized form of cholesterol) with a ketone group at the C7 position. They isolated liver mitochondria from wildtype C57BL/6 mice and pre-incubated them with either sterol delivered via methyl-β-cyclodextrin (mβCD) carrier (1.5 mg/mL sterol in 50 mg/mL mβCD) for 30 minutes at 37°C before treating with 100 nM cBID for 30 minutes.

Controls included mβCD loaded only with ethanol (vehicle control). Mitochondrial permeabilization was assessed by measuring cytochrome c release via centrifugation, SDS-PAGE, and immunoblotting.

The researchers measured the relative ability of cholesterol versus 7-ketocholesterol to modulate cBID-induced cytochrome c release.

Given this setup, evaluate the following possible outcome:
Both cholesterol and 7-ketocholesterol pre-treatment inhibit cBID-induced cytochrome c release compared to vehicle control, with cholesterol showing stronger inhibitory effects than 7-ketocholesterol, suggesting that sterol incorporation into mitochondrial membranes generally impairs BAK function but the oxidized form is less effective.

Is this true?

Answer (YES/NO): YES